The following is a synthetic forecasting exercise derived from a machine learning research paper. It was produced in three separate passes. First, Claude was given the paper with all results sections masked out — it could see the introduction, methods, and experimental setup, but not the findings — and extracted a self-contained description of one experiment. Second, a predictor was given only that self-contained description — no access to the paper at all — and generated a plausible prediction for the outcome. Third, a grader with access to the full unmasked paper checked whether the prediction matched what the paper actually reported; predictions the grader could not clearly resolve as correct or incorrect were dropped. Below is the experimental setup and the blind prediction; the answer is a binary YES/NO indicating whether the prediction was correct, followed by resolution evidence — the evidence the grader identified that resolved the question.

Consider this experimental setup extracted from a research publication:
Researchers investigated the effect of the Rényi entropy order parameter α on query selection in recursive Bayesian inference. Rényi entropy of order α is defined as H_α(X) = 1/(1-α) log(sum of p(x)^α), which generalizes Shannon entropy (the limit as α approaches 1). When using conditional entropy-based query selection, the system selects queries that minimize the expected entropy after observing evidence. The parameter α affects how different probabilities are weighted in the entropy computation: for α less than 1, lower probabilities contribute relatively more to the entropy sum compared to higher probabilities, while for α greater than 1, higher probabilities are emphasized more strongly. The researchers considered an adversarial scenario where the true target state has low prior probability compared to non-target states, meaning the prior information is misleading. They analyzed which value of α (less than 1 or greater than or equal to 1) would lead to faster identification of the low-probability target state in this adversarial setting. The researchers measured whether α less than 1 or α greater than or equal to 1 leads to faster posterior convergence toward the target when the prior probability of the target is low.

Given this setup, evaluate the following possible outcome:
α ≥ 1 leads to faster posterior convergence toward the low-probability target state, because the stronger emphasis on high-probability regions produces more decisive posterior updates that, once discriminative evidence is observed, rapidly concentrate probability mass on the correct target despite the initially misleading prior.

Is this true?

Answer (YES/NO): NO